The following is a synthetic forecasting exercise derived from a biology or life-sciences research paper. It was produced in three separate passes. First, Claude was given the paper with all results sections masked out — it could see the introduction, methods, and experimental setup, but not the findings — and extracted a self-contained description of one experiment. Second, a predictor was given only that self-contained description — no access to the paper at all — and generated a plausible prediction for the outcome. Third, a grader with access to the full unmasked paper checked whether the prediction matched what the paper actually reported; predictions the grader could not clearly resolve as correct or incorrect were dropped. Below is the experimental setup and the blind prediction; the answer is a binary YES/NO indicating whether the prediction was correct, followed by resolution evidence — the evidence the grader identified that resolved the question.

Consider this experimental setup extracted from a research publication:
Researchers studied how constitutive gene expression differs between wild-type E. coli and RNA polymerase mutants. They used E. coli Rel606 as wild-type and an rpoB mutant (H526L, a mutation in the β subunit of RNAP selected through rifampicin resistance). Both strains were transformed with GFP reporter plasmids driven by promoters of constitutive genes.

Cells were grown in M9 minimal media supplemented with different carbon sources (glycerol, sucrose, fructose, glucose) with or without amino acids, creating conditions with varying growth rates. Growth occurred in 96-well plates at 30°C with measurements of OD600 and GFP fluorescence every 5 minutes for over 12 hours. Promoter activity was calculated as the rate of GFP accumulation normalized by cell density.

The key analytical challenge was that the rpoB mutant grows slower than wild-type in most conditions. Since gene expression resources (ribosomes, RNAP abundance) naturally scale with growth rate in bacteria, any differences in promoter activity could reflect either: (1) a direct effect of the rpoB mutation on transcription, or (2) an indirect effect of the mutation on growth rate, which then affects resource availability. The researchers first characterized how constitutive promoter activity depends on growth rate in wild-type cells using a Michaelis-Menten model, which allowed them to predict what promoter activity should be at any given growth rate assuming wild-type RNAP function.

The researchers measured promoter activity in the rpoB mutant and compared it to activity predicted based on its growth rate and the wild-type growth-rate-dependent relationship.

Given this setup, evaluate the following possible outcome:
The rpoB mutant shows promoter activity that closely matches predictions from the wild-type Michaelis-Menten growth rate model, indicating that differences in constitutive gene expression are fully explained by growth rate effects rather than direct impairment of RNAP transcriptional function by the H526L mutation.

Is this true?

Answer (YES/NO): NO